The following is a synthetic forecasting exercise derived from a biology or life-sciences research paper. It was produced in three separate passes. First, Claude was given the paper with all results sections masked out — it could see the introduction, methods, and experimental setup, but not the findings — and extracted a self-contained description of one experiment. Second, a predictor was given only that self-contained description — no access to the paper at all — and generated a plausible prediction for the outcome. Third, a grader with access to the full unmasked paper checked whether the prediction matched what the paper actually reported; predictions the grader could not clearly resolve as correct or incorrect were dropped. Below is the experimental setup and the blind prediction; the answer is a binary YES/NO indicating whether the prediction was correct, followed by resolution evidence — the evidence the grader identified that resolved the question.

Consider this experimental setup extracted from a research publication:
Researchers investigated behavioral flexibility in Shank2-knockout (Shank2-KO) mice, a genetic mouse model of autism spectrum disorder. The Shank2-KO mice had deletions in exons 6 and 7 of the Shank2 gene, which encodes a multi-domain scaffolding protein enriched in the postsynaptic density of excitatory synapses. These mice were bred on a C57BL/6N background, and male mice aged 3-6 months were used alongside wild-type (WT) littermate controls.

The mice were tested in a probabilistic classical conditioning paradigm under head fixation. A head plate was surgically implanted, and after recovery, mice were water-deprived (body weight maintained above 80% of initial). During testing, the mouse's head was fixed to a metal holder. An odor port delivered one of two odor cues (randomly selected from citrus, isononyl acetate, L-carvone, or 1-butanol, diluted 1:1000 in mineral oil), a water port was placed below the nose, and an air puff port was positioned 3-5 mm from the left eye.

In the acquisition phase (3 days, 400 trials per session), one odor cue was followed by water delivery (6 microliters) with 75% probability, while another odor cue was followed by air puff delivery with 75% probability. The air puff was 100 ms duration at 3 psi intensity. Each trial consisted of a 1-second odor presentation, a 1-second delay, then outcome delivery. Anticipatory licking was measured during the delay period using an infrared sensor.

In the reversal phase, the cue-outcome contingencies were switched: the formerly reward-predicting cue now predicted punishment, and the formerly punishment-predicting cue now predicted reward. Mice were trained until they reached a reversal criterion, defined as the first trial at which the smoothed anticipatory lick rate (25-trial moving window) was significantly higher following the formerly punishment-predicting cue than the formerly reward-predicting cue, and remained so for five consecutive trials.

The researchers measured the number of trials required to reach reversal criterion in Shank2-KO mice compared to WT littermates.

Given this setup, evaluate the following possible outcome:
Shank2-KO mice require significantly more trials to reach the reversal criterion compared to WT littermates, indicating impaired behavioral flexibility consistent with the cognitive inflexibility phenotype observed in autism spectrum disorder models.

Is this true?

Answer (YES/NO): YES